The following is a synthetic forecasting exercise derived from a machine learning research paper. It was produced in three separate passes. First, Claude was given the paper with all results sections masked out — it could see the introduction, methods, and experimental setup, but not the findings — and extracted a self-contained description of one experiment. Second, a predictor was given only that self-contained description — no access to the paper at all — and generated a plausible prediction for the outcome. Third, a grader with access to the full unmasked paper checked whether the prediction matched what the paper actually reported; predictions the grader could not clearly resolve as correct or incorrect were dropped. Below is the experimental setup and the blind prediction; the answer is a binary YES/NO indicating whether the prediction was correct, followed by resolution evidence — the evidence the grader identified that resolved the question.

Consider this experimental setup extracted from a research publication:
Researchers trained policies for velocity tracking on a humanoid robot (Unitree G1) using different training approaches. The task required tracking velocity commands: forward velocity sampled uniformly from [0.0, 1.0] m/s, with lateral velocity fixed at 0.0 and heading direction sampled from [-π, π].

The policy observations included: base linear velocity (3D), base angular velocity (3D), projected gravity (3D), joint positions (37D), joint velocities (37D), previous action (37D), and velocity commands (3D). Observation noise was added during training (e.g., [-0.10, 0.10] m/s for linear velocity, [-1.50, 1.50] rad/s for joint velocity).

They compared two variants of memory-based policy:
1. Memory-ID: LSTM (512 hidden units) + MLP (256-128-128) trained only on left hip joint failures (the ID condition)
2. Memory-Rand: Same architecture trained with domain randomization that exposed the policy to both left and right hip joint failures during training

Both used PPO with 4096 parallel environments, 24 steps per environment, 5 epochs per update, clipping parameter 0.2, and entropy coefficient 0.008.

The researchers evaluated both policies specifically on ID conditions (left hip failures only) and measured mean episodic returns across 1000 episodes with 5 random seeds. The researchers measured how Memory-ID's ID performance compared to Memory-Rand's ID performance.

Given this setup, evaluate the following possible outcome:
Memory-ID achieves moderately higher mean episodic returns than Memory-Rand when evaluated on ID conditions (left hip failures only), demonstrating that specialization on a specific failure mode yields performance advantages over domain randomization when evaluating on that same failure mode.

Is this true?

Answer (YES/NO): NO